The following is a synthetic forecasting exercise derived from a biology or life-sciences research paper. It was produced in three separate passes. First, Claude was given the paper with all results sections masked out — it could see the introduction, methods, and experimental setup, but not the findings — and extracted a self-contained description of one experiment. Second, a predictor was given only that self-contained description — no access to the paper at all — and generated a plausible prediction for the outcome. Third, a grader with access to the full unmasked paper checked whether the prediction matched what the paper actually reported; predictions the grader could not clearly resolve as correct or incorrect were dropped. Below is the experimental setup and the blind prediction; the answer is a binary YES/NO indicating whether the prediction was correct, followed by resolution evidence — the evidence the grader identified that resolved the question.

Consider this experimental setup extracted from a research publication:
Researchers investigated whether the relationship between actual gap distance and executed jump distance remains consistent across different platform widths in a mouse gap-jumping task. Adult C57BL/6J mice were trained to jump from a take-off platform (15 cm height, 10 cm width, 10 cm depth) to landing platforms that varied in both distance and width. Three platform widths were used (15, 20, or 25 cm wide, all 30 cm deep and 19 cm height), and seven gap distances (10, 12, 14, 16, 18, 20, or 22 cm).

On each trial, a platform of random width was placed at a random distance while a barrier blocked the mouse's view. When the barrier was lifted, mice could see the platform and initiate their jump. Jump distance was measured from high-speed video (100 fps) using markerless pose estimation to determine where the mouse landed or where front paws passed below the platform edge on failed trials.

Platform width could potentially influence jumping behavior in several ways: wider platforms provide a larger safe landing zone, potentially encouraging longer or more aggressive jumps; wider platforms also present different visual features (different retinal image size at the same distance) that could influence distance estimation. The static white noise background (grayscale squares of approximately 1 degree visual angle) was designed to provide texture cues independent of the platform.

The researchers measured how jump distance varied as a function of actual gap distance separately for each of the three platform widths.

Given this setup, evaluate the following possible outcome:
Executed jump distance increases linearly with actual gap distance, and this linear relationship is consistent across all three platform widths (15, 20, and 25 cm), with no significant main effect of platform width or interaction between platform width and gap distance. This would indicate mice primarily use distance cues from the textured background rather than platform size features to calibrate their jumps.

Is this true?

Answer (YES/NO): NO